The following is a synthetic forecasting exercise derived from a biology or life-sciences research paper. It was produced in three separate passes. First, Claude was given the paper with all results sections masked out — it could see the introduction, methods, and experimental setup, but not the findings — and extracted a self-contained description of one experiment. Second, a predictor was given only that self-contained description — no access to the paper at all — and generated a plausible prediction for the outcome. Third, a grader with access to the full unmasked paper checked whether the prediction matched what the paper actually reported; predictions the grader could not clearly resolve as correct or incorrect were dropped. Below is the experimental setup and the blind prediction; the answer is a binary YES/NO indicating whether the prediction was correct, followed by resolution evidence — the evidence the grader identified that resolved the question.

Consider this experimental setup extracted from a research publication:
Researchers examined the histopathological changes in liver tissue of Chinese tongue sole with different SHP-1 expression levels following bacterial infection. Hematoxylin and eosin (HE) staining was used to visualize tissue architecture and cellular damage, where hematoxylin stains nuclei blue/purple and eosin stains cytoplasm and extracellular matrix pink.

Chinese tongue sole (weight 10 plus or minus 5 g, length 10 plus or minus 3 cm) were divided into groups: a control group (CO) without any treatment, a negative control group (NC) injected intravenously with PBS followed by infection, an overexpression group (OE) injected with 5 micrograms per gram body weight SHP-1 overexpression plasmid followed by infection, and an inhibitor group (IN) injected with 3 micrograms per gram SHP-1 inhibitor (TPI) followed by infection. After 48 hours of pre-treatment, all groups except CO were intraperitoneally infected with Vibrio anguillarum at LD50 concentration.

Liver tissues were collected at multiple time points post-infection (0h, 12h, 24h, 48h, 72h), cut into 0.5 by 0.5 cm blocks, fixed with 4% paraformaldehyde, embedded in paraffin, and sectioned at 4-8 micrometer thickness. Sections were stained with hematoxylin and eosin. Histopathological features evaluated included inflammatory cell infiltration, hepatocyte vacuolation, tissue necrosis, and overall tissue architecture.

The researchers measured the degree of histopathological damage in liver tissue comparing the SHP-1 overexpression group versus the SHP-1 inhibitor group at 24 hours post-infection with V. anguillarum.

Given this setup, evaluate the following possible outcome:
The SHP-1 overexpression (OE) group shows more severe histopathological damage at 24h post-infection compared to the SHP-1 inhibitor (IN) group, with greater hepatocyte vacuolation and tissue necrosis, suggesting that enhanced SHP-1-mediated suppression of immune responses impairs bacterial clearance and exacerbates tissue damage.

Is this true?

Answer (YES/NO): NO